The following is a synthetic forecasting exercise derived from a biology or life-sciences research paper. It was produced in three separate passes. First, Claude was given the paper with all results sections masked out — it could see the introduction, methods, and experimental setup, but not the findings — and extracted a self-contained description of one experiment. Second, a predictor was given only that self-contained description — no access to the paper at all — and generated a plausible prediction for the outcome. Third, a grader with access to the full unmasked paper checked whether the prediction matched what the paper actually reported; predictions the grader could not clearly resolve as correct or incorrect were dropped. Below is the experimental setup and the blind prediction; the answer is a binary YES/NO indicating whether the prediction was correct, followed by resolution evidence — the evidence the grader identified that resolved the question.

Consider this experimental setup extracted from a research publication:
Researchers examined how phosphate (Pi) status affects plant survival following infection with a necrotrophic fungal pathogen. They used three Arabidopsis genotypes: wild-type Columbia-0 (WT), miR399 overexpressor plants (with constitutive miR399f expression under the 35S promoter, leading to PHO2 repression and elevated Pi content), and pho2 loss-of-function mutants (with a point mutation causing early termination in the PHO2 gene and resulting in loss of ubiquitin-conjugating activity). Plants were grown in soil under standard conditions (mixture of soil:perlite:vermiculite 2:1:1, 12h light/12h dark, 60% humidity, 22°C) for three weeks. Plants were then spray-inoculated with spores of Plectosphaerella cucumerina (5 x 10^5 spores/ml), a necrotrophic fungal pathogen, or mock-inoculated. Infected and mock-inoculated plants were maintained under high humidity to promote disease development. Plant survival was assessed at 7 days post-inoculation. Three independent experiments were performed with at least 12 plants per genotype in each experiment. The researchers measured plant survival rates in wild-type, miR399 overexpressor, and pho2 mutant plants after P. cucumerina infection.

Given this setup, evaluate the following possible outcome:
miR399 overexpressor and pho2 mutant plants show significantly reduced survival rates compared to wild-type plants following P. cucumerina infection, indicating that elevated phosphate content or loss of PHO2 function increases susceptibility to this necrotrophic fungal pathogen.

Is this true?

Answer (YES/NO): NO